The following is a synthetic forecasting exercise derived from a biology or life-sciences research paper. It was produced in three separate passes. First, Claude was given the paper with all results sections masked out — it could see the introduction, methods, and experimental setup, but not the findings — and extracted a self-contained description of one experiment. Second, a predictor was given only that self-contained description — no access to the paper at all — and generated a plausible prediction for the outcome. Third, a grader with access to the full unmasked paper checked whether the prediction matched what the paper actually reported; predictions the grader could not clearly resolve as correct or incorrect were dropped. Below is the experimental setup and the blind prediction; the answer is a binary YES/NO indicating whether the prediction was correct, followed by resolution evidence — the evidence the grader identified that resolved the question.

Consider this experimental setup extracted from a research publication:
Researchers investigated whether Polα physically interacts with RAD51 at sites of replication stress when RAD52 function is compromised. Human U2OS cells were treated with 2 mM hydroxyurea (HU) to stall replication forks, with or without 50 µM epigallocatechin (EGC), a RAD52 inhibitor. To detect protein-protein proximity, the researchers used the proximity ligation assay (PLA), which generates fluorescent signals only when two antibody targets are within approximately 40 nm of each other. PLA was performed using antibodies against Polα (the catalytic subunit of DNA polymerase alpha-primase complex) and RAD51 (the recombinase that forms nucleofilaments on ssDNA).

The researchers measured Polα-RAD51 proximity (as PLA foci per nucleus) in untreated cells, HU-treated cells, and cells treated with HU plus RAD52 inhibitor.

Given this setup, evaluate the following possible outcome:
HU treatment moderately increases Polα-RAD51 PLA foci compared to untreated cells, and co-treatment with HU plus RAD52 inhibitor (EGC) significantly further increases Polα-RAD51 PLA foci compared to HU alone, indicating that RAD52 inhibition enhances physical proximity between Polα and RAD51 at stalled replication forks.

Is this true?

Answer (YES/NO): YES